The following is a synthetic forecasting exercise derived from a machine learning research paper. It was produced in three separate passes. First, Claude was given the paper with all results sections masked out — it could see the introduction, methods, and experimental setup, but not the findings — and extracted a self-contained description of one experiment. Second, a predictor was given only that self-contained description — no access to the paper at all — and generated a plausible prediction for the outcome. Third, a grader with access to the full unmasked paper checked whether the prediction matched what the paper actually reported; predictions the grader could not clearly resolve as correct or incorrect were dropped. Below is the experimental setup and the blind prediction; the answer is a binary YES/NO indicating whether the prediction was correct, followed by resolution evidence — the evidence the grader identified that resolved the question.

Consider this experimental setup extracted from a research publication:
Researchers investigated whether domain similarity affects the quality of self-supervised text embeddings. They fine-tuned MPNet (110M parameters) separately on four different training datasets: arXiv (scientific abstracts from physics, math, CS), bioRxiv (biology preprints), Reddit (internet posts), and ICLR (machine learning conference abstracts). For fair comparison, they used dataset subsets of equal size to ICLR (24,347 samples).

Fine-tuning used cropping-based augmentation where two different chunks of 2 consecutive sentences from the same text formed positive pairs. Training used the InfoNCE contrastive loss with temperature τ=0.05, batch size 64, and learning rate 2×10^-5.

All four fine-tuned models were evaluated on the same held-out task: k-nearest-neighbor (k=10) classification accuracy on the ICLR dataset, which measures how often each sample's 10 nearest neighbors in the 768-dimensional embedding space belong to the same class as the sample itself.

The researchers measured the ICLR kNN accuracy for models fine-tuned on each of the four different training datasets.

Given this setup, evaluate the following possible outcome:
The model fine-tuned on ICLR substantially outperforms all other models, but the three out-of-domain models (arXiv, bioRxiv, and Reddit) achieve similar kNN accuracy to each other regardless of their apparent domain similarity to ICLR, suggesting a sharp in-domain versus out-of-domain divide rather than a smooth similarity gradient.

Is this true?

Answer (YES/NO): NO